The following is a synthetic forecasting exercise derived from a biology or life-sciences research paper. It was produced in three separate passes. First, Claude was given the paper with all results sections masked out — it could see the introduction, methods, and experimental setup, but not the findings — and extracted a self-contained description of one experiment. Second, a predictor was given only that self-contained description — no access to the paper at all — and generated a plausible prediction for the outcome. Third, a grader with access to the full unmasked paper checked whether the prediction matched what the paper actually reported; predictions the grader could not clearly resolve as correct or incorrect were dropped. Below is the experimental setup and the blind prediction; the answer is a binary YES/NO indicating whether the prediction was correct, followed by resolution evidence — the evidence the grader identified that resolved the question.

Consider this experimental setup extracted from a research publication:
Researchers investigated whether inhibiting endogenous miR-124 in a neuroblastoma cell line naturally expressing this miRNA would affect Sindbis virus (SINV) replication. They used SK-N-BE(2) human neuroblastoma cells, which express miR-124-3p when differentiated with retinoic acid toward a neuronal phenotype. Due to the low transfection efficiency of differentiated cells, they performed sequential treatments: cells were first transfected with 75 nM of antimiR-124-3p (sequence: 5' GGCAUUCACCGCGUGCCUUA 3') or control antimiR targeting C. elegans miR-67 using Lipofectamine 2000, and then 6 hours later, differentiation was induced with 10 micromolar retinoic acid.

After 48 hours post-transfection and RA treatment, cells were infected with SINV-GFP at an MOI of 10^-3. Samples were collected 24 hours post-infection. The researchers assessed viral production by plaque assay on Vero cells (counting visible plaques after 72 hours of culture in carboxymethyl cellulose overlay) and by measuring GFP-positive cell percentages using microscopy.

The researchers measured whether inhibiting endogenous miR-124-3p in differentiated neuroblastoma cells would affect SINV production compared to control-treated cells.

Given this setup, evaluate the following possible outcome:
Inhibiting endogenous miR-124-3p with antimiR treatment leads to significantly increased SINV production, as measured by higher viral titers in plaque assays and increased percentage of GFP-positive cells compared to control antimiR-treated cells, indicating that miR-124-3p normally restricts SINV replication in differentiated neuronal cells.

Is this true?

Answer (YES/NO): NO